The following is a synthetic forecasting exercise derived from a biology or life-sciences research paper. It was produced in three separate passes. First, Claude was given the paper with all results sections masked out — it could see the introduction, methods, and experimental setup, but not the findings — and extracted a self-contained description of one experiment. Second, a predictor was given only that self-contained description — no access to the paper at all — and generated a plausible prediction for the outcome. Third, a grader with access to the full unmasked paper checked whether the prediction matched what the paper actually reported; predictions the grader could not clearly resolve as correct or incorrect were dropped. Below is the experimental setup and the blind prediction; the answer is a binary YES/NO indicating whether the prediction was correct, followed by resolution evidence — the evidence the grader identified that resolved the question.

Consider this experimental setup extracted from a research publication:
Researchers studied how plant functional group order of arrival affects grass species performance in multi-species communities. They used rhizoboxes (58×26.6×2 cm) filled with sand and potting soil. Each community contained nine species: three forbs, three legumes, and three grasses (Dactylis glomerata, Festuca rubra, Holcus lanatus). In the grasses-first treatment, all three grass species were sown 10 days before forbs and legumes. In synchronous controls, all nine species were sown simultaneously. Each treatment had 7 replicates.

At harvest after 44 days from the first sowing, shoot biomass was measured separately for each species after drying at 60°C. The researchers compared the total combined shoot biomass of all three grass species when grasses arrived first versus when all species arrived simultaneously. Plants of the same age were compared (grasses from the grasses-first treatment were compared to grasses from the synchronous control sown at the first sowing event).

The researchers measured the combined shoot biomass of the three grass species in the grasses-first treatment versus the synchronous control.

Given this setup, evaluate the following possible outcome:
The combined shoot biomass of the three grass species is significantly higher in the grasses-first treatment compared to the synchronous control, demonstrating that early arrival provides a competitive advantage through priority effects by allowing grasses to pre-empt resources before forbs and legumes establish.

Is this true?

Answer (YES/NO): NO